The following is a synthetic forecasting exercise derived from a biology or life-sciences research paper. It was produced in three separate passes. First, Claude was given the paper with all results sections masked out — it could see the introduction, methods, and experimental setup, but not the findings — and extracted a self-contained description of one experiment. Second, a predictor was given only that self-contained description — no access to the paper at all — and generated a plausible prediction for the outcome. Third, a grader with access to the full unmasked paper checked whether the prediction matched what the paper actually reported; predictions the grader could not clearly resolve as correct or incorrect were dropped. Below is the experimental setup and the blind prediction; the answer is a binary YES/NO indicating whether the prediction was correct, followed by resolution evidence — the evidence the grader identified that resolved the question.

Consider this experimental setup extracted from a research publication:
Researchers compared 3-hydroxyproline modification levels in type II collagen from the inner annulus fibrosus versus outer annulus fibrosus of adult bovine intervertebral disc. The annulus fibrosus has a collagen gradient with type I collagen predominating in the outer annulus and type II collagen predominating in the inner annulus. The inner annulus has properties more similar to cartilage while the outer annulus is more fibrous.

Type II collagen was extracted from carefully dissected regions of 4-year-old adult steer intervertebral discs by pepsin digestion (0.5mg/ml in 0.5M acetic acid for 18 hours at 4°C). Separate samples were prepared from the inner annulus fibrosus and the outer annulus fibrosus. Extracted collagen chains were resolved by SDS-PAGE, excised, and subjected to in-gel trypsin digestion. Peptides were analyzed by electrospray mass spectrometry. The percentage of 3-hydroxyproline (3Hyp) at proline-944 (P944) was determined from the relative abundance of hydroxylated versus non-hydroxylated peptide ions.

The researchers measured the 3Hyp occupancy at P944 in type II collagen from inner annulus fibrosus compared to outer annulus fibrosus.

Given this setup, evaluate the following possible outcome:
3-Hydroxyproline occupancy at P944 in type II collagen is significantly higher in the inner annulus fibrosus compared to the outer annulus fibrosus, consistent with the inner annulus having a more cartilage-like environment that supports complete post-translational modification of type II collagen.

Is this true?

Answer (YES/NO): NO